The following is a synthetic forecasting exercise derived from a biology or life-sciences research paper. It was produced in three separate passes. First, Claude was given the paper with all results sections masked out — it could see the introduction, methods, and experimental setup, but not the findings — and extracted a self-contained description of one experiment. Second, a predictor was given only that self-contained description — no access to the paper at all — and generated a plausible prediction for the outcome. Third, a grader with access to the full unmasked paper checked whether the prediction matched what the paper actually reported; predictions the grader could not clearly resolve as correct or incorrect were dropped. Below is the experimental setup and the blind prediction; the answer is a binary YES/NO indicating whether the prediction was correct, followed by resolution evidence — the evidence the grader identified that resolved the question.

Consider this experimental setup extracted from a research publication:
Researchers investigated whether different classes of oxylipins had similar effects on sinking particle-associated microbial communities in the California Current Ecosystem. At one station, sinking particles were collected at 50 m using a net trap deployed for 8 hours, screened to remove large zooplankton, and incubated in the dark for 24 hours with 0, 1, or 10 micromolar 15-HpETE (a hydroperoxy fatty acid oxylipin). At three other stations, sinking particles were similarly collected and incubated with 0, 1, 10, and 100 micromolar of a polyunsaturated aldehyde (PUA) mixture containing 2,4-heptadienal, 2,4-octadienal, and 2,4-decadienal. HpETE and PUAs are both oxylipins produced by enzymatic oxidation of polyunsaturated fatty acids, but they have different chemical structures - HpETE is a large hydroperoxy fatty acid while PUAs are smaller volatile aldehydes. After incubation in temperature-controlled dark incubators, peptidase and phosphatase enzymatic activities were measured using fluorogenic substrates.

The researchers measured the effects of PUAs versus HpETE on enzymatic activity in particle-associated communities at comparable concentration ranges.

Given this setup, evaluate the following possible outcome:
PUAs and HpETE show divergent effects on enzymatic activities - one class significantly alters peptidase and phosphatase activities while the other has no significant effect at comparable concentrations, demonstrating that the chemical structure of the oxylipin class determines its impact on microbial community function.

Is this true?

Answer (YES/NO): NO